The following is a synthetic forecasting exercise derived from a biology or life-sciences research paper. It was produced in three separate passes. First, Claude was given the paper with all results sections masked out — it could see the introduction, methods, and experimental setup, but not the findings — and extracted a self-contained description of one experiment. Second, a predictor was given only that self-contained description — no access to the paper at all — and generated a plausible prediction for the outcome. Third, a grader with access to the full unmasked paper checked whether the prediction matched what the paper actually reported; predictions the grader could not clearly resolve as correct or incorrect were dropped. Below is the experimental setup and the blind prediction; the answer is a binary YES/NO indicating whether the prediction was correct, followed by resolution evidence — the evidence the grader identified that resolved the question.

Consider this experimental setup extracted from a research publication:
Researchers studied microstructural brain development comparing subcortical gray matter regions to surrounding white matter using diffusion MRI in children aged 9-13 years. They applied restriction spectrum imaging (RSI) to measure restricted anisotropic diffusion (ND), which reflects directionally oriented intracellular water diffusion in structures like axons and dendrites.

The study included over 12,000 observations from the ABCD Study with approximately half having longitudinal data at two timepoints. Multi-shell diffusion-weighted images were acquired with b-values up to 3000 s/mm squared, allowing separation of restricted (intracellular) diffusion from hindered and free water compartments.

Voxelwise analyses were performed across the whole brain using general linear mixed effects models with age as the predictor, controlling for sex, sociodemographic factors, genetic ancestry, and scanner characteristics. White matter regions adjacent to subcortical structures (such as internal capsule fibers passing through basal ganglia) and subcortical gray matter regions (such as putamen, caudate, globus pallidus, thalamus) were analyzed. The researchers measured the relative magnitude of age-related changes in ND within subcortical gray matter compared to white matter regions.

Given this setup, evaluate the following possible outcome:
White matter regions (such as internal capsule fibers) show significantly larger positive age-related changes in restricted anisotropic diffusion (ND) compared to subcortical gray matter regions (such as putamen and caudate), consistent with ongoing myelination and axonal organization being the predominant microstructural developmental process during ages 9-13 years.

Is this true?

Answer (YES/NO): NO